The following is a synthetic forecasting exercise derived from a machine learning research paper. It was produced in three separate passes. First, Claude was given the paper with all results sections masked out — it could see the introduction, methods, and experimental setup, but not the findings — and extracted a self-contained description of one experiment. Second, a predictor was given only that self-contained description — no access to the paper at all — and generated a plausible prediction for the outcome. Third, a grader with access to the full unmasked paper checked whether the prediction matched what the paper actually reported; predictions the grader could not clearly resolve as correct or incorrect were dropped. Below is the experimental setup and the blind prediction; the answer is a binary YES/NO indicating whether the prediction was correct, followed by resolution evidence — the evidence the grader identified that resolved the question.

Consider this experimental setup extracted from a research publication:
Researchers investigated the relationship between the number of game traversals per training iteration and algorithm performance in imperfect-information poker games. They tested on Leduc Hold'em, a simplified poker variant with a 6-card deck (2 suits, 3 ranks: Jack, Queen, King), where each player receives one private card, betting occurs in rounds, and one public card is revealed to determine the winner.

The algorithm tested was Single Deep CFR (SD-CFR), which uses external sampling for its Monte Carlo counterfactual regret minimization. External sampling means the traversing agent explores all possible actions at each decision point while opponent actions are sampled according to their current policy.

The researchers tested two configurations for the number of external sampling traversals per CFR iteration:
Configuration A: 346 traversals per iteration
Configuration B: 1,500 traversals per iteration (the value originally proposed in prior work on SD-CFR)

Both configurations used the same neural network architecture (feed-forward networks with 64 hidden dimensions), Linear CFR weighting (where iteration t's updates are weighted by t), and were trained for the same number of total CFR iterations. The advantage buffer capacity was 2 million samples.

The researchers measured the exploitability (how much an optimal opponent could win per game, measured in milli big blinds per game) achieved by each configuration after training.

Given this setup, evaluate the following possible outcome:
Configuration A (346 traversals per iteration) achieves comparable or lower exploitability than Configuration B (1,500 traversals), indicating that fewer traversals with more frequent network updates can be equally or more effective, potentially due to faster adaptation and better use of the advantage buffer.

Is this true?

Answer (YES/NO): YES